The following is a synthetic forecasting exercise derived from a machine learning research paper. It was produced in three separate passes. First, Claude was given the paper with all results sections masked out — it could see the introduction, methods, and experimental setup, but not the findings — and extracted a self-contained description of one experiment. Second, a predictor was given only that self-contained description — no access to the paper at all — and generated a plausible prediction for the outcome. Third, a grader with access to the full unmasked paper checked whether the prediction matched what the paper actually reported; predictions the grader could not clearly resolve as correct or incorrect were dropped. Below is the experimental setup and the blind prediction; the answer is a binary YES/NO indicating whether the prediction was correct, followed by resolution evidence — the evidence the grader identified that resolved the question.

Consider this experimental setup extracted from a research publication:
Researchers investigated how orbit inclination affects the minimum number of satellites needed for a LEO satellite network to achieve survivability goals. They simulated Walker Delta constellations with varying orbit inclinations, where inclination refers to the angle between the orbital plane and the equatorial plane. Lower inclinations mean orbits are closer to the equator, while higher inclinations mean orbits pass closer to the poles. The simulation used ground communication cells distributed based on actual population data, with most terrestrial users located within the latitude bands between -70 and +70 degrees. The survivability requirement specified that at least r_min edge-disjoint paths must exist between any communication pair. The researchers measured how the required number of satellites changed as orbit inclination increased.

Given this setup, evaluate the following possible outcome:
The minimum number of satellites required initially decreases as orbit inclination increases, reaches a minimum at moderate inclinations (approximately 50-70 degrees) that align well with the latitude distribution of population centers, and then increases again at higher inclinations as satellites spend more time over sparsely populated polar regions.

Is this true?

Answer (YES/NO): NO